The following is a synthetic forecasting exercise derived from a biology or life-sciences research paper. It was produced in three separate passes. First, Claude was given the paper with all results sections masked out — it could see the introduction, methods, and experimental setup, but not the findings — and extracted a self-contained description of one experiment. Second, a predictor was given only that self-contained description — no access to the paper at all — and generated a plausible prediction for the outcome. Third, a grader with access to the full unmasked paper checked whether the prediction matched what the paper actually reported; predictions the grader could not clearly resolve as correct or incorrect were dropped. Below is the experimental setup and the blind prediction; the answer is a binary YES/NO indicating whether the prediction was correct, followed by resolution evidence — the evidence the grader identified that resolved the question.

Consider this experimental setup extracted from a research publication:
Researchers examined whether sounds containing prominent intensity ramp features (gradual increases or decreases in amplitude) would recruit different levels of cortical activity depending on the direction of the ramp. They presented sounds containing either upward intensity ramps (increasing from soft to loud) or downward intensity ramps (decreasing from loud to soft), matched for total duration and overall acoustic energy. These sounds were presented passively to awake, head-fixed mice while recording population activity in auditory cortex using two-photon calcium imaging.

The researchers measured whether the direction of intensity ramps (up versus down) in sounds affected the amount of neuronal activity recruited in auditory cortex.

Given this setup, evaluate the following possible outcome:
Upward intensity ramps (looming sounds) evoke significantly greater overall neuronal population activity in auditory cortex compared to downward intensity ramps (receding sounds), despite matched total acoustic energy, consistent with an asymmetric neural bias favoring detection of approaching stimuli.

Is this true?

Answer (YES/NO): YES